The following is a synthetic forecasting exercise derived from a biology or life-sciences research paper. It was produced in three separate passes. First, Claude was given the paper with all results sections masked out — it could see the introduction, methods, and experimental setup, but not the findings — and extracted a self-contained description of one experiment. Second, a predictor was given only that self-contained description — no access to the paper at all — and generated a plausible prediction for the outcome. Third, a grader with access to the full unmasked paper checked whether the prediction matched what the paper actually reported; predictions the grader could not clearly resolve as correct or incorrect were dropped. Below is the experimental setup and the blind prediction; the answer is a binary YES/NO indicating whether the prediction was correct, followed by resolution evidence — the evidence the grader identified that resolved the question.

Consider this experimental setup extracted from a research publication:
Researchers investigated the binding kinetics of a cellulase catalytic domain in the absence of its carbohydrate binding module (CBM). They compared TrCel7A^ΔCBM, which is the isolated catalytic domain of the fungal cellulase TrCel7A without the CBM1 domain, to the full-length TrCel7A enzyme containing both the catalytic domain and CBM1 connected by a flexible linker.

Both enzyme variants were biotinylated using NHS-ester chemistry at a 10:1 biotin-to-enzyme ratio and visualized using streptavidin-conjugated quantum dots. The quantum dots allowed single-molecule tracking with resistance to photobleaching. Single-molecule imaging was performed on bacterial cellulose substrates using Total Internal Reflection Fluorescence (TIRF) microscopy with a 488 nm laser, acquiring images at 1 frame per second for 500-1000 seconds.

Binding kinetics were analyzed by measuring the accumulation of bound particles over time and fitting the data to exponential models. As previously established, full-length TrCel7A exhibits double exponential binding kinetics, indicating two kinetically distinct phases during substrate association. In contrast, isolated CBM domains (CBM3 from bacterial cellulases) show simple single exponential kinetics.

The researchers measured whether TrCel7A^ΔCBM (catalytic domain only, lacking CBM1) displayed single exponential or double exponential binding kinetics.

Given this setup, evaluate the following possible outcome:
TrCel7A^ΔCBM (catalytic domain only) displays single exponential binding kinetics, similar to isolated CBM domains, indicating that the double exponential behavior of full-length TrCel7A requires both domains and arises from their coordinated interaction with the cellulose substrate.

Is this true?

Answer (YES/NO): NO